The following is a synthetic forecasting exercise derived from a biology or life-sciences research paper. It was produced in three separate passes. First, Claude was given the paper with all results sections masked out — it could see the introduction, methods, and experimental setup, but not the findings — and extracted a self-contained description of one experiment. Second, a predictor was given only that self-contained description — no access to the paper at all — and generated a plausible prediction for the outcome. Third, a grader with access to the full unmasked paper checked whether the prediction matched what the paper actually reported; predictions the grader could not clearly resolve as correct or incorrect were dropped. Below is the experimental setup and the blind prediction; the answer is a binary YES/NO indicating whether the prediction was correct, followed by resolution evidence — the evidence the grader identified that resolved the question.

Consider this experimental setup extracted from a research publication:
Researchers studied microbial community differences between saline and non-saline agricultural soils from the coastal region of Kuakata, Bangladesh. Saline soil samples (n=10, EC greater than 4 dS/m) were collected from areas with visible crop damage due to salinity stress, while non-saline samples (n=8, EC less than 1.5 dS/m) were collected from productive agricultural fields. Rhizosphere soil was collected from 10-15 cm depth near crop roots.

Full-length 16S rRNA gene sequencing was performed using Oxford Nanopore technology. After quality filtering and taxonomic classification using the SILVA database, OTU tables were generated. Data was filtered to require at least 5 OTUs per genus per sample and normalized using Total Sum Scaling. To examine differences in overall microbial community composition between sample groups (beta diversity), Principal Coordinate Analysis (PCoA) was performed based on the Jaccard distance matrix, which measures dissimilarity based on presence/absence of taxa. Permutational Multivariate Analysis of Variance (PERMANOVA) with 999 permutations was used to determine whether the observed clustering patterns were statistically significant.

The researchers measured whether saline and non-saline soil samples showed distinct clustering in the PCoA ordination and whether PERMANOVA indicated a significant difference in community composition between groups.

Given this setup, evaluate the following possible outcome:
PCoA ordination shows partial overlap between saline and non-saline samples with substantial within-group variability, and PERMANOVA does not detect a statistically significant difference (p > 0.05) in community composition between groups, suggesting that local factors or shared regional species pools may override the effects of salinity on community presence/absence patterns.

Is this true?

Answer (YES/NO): NO